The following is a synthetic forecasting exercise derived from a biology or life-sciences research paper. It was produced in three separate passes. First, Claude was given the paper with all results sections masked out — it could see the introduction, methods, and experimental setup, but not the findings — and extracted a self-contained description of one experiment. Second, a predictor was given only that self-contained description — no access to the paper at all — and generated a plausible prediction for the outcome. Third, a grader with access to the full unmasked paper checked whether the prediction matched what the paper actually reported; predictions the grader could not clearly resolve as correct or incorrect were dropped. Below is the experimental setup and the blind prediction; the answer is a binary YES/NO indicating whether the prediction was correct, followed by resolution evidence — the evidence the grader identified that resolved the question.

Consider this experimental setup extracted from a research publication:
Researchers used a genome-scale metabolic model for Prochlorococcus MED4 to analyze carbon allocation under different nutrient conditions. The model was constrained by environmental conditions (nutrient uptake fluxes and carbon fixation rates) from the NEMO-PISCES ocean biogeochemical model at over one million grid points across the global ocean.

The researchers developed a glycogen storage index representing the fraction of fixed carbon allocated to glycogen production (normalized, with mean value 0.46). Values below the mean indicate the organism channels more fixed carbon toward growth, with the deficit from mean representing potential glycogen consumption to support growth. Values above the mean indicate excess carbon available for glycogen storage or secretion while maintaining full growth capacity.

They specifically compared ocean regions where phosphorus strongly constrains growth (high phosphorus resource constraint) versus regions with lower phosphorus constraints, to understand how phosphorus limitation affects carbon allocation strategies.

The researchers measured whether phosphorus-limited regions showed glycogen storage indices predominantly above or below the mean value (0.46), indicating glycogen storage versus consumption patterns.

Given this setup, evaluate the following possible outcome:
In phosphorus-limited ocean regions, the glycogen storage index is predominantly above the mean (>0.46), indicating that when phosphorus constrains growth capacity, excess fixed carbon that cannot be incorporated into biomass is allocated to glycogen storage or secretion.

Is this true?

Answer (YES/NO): YES